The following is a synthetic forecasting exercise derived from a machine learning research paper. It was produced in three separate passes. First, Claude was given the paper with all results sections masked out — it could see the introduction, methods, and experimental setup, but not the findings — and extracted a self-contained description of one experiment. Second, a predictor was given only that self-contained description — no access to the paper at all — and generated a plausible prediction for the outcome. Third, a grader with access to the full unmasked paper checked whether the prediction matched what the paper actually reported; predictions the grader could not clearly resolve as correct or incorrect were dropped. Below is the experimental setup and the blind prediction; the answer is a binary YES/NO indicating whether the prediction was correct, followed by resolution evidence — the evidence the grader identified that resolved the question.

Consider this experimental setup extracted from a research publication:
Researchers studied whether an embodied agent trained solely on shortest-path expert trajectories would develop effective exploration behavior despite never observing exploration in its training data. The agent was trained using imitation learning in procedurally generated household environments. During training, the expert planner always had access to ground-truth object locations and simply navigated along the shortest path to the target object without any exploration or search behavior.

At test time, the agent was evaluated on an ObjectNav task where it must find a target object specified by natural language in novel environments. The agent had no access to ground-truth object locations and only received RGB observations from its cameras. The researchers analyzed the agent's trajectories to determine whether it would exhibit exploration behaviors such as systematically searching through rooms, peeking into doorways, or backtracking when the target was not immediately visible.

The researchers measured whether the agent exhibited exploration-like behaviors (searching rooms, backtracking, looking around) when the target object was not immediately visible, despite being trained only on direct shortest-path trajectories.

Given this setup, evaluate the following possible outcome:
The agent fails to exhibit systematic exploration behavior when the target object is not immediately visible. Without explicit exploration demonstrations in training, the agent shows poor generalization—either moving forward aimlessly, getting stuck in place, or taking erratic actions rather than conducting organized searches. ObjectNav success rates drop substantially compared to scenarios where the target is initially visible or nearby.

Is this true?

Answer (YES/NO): NO